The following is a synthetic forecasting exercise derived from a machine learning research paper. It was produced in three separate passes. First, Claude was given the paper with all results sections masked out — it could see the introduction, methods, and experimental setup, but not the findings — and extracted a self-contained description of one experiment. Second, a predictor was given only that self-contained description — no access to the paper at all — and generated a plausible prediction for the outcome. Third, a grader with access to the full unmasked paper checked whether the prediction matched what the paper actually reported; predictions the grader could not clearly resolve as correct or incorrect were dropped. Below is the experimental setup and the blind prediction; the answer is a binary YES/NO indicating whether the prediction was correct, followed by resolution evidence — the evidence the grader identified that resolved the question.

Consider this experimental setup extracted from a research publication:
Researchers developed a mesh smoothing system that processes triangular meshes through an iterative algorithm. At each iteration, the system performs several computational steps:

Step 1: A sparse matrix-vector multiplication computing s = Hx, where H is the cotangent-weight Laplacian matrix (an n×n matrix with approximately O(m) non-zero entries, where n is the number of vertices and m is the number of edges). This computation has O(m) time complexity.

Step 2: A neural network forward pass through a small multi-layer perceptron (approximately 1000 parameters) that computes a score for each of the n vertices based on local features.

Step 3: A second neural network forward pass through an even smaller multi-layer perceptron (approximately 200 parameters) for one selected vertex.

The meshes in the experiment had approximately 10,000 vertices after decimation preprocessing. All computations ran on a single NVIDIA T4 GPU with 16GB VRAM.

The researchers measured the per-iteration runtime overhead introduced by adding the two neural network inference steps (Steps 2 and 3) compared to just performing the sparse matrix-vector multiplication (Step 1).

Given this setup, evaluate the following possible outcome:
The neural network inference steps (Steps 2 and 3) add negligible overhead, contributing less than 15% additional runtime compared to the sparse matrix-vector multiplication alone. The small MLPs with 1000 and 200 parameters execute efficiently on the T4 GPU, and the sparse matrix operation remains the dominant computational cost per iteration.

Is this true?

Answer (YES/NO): NO